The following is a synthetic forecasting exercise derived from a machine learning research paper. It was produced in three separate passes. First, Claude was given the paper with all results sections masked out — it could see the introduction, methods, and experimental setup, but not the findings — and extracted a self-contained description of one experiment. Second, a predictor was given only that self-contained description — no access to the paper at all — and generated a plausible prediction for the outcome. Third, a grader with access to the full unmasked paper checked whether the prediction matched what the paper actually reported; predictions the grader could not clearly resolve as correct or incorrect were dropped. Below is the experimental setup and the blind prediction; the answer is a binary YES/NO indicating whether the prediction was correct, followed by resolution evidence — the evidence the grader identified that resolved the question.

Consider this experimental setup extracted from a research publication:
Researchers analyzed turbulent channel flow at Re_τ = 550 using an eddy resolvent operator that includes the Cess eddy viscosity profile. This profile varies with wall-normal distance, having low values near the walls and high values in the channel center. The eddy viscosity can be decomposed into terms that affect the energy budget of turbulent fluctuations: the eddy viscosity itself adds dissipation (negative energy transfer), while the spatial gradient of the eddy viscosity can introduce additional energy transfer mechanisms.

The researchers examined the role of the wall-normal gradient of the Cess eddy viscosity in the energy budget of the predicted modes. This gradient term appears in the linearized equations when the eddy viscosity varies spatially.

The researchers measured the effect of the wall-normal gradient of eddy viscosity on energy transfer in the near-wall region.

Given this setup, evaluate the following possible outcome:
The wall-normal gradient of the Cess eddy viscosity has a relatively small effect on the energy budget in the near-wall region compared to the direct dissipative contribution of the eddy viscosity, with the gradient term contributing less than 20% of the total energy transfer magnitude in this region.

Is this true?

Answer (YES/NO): NO